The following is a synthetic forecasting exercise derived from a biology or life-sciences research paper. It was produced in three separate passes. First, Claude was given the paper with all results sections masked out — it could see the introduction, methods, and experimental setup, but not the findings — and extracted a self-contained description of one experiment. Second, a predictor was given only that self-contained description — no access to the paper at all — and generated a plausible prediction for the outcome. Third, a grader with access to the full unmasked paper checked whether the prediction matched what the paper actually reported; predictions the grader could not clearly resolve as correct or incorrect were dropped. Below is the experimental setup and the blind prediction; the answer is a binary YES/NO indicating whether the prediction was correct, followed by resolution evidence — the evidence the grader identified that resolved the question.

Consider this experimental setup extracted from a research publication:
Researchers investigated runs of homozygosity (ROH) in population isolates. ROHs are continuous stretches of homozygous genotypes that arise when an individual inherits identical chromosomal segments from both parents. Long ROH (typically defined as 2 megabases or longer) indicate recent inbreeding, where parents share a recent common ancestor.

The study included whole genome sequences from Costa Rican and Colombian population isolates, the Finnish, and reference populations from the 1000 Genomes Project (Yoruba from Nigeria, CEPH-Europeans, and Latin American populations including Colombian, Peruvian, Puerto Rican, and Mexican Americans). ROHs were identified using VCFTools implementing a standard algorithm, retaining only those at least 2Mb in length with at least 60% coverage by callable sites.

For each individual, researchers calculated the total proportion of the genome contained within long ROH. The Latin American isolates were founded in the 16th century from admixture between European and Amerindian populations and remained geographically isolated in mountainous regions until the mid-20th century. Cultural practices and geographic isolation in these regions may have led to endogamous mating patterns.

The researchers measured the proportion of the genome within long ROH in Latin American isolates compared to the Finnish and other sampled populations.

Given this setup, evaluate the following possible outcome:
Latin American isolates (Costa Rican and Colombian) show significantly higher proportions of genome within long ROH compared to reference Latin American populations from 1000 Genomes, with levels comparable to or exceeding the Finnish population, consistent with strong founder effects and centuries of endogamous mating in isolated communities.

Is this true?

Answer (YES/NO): YES